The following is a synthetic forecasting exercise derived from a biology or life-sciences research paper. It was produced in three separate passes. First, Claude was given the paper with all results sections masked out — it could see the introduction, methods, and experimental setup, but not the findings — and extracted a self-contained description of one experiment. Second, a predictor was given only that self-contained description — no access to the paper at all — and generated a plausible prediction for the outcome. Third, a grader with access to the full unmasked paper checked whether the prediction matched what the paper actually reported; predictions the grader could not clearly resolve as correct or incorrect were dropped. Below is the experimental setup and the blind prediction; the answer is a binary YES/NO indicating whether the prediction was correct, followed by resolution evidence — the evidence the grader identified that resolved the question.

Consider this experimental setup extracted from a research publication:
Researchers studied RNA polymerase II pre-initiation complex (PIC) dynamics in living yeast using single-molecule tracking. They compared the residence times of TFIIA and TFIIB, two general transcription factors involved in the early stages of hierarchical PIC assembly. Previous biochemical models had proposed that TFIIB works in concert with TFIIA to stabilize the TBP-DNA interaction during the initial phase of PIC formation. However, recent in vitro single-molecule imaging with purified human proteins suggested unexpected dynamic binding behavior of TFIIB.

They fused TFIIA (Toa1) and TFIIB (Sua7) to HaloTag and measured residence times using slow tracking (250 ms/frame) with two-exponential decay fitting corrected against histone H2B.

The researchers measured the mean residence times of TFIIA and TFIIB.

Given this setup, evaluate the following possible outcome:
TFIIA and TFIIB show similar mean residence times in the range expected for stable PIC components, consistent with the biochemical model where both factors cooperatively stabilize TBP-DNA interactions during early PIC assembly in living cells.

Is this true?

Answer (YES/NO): NO